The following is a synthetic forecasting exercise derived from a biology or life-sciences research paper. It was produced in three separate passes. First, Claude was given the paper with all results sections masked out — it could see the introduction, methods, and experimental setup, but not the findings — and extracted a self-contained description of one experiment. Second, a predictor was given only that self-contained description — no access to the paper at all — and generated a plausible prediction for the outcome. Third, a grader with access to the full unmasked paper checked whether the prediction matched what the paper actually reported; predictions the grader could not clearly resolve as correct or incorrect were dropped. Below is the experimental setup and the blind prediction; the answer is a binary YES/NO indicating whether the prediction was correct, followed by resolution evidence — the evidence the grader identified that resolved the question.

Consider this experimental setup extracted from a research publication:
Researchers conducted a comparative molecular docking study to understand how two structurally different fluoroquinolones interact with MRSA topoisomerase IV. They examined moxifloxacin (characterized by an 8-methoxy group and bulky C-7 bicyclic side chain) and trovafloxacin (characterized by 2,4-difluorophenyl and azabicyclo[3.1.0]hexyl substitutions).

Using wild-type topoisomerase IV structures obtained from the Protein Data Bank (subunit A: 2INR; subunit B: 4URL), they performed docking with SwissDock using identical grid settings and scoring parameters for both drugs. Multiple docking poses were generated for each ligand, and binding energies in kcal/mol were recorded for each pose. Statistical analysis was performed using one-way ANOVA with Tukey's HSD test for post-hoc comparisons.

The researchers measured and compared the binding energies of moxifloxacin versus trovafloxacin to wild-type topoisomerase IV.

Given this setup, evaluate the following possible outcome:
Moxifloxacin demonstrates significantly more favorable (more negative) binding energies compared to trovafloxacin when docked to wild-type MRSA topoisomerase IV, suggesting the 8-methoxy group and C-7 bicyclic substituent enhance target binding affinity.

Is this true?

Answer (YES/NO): NO